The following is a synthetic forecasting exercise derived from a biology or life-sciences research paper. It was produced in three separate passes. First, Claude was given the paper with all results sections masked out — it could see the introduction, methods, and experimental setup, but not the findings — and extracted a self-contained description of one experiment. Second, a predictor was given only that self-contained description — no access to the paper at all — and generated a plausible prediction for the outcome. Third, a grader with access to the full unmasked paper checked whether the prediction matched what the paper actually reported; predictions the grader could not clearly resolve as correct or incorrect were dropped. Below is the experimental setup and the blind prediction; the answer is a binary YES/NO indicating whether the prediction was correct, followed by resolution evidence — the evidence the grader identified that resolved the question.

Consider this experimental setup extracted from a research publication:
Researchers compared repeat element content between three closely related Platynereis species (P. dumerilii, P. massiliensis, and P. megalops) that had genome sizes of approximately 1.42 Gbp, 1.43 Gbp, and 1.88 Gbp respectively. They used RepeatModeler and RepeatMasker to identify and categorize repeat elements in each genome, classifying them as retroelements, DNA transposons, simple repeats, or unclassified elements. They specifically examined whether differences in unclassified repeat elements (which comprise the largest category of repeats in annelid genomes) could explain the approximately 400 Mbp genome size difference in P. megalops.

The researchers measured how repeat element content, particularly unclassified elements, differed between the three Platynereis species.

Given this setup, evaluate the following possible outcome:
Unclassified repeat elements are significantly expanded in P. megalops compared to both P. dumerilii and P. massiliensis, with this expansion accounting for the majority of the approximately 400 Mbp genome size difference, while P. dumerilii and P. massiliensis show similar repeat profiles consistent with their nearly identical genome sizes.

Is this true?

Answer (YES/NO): YES